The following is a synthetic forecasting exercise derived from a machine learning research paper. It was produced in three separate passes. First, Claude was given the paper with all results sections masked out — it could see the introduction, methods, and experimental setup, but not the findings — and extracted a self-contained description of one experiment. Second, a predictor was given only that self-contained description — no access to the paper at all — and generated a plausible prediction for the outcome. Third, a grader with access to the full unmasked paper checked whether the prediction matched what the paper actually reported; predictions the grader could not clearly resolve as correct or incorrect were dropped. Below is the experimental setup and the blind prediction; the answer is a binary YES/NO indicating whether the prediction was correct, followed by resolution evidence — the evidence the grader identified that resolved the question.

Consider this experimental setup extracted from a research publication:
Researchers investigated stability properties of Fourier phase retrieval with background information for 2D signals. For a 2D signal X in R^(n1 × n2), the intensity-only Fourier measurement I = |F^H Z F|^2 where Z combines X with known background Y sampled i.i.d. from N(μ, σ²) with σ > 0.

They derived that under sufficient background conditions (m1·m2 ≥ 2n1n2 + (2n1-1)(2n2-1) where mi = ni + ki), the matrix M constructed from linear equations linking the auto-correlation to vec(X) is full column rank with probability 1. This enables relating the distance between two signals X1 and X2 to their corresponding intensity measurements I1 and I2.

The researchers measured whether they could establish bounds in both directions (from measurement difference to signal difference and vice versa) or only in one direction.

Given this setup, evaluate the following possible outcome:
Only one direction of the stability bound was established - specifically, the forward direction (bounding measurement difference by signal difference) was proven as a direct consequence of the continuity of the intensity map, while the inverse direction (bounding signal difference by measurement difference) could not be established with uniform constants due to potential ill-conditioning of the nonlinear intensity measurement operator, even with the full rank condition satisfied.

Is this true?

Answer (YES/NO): NO